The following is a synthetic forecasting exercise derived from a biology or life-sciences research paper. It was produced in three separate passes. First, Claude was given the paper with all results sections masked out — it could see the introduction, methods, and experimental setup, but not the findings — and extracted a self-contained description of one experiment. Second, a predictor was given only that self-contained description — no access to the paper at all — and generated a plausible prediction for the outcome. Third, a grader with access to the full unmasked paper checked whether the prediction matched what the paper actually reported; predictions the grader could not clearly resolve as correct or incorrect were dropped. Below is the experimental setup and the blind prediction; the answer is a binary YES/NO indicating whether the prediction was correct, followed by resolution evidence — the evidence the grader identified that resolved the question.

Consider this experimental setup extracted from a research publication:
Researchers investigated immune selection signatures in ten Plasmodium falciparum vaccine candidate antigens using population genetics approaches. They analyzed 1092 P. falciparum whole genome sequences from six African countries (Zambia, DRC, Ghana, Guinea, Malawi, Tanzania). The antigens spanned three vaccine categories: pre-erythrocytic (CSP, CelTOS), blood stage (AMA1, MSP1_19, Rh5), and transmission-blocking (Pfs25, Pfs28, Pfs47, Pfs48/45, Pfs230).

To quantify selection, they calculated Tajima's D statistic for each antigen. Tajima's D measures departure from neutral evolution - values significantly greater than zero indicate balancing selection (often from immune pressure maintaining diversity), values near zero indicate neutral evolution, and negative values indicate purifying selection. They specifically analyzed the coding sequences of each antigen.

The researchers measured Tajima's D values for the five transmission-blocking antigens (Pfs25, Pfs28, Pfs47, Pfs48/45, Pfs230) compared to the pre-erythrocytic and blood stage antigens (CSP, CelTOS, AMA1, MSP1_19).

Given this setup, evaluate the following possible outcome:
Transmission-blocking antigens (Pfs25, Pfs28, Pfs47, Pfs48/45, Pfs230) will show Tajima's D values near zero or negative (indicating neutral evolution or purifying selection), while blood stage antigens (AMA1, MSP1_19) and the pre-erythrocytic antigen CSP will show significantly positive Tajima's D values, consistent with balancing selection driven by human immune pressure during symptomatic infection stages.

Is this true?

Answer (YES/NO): NO